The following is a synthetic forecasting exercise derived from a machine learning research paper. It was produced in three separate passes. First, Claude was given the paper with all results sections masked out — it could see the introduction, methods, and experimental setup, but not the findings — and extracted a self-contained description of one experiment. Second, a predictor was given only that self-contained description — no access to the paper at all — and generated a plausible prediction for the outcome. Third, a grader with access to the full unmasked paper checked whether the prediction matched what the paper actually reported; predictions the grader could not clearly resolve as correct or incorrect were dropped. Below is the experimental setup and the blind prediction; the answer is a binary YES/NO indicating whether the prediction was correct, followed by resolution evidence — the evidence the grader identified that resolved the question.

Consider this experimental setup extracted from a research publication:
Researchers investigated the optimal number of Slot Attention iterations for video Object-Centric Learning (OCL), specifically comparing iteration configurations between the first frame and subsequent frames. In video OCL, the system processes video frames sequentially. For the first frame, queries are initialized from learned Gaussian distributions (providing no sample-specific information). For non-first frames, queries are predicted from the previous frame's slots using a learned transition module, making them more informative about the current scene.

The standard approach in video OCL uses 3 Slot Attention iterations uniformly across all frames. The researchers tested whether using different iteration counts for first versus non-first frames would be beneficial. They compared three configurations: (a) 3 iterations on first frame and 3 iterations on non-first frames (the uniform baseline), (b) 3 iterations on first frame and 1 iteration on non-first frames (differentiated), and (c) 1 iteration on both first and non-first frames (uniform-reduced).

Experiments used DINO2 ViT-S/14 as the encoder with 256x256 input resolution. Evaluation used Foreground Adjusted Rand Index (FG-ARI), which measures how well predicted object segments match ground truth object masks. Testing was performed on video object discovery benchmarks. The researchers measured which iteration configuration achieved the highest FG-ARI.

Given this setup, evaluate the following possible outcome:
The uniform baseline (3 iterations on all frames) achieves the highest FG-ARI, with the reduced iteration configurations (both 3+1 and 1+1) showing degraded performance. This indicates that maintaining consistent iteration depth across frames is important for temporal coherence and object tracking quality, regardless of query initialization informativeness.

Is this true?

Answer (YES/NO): NO